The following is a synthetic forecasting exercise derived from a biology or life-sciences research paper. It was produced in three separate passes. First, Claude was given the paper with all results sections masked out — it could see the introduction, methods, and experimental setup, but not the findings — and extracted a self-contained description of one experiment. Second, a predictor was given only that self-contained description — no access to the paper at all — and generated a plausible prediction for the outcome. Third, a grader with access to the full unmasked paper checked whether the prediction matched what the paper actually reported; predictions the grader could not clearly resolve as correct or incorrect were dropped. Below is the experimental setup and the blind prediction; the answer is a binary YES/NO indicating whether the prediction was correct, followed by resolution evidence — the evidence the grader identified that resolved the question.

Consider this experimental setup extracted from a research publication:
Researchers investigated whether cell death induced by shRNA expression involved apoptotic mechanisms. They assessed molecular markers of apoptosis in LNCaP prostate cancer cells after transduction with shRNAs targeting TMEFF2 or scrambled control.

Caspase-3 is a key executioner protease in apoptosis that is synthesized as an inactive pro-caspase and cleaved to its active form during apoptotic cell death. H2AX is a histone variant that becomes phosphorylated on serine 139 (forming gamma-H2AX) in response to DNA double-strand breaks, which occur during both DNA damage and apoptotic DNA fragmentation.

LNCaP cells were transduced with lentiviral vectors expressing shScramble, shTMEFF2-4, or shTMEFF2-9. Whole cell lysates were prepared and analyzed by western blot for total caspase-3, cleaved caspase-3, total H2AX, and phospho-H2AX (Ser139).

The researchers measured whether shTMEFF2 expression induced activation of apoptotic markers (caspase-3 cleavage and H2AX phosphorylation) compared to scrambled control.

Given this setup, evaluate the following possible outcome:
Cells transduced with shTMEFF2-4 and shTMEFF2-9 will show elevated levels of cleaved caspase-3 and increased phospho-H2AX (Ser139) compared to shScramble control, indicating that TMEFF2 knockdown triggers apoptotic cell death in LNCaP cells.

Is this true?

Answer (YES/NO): NO